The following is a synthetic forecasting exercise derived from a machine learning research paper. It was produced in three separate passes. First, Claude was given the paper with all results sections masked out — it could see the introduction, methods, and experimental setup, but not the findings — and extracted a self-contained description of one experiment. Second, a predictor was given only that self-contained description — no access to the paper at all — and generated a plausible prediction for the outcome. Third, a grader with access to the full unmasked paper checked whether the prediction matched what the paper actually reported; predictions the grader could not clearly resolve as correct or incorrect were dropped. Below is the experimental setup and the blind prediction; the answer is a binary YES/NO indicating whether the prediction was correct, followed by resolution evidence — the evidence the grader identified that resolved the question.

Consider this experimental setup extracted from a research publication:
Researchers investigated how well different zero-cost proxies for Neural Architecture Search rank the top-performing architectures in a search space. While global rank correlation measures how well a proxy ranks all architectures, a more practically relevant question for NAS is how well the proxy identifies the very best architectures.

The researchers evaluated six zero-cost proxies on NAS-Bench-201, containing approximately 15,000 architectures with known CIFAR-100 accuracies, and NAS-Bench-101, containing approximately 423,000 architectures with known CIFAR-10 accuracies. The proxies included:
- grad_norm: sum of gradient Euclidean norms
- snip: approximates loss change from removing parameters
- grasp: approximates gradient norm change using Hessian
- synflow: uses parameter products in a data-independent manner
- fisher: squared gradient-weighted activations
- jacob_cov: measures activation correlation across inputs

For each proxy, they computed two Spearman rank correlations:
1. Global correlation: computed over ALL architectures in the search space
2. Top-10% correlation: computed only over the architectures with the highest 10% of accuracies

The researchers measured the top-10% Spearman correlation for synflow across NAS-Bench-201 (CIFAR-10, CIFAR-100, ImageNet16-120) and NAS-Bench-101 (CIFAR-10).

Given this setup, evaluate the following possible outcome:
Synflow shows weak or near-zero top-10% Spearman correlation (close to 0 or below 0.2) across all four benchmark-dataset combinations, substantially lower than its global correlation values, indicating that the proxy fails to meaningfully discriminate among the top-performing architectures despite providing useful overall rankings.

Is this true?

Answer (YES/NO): NO